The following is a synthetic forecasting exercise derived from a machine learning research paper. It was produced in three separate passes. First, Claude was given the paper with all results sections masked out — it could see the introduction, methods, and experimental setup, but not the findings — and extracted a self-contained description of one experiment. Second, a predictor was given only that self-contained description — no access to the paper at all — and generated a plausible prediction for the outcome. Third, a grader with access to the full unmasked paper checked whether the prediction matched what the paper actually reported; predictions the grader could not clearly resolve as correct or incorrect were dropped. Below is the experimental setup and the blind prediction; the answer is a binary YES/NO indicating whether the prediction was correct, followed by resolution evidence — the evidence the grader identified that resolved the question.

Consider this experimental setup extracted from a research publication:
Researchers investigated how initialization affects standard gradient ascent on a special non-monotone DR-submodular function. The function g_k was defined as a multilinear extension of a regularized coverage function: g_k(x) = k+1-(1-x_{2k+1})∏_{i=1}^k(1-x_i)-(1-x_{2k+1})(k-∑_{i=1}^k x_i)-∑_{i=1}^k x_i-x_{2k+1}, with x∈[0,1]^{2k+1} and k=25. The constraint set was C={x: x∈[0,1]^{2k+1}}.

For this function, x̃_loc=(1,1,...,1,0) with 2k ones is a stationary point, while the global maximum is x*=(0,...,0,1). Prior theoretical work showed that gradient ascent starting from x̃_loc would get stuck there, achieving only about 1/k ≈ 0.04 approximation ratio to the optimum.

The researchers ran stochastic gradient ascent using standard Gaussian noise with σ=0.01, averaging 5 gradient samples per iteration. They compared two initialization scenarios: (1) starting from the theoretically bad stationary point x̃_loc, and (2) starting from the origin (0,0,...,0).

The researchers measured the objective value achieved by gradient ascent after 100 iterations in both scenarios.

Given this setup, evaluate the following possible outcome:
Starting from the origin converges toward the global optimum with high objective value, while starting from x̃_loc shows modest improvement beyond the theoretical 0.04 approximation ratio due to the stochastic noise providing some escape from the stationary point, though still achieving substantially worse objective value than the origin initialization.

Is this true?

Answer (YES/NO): NO